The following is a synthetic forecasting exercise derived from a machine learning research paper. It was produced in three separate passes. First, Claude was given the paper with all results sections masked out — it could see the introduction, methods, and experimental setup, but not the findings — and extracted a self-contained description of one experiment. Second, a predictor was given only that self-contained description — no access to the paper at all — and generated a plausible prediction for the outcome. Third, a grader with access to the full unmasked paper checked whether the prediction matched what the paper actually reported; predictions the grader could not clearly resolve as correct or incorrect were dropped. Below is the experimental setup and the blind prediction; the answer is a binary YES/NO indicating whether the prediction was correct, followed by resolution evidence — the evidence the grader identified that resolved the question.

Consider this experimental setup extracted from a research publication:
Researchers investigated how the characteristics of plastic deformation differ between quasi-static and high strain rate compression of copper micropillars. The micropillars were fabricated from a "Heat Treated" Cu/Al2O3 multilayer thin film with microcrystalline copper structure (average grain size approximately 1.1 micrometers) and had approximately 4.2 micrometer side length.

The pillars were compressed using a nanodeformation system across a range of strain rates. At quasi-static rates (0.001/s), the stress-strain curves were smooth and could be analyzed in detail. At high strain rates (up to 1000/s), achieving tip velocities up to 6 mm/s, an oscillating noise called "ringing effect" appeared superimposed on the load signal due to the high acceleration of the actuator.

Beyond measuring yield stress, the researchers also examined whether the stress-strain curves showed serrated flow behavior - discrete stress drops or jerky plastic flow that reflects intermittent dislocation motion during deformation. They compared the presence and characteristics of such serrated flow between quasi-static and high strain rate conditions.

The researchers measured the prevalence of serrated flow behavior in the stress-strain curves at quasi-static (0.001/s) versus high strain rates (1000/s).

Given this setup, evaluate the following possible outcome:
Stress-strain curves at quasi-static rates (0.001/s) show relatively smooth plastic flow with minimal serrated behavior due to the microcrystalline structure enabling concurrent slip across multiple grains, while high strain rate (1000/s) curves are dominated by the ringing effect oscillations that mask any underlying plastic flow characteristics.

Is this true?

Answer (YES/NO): NO